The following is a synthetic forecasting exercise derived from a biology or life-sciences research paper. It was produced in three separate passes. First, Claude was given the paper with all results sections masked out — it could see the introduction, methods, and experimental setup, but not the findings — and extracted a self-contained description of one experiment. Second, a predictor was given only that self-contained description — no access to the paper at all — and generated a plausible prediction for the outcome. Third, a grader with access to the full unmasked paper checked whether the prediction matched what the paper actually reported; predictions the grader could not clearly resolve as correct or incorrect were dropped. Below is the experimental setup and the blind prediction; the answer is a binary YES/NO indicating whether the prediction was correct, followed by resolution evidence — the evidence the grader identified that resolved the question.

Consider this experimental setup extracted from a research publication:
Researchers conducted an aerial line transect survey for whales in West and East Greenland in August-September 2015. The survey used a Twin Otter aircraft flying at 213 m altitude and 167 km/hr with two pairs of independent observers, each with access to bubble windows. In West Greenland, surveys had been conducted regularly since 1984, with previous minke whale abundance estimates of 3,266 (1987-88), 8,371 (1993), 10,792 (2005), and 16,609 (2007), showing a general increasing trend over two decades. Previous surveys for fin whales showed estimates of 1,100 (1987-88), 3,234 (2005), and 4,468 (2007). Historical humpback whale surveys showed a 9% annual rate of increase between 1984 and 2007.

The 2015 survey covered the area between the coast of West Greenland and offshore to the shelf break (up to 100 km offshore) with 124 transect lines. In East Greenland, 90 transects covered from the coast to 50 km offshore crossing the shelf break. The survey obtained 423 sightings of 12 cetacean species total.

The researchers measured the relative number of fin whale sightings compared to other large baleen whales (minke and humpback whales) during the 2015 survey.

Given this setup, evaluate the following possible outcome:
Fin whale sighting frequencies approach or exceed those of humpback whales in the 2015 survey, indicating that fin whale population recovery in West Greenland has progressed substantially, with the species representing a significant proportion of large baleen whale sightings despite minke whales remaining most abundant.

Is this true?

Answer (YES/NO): NO